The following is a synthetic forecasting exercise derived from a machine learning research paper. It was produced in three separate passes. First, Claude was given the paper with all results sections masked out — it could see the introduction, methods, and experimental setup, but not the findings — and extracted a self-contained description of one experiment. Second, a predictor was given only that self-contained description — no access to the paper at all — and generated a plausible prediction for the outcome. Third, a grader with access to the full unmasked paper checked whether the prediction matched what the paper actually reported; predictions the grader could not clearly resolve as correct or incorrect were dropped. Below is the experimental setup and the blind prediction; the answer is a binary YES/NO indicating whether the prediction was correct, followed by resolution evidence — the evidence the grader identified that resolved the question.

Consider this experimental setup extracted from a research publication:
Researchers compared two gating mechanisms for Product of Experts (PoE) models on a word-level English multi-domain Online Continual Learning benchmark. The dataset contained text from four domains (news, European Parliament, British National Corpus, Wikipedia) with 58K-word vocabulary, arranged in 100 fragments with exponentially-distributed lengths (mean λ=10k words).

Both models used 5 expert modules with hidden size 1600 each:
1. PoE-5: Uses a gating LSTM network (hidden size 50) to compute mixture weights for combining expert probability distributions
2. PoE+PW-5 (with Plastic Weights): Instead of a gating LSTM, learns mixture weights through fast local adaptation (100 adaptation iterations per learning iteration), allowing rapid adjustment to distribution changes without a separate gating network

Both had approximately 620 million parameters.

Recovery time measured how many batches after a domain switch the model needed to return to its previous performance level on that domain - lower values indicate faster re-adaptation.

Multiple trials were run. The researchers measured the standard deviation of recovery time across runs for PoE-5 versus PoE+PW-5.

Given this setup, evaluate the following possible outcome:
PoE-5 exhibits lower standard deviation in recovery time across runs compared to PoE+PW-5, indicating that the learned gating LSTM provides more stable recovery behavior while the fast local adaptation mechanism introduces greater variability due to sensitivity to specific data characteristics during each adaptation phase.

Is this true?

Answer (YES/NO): YES